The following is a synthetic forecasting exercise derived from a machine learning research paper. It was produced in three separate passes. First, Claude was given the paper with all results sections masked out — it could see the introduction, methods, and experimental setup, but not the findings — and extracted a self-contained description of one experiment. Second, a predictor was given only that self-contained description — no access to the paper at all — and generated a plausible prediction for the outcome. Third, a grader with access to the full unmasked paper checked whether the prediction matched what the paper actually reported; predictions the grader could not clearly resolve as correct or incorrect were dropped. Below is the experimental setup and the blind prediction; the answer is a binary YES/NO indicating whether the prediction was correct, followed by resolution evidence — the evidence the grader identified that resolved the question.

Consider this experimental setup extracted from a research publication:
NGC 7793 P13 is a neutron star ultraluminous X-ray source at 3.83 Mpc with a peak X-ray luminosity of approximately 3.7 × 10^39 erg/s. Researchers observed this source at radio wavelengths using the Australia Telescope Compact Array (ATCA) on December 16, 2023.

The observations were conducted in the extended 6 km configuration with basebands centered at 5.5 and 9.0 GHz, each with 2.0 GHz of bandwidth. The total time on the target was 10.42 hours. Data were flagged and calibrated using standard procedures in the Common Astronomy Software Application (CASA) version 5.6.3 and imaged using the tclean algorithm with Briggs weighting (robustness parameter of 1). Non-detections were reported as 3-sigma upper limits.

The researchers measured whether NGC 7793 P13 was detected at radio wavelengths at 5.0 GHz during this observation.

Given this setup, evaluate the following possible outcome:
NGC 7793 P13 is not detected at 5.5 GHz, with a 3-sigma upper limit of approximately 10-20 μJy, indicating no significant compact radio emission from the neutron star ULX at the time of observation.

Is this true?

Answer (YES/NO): NO